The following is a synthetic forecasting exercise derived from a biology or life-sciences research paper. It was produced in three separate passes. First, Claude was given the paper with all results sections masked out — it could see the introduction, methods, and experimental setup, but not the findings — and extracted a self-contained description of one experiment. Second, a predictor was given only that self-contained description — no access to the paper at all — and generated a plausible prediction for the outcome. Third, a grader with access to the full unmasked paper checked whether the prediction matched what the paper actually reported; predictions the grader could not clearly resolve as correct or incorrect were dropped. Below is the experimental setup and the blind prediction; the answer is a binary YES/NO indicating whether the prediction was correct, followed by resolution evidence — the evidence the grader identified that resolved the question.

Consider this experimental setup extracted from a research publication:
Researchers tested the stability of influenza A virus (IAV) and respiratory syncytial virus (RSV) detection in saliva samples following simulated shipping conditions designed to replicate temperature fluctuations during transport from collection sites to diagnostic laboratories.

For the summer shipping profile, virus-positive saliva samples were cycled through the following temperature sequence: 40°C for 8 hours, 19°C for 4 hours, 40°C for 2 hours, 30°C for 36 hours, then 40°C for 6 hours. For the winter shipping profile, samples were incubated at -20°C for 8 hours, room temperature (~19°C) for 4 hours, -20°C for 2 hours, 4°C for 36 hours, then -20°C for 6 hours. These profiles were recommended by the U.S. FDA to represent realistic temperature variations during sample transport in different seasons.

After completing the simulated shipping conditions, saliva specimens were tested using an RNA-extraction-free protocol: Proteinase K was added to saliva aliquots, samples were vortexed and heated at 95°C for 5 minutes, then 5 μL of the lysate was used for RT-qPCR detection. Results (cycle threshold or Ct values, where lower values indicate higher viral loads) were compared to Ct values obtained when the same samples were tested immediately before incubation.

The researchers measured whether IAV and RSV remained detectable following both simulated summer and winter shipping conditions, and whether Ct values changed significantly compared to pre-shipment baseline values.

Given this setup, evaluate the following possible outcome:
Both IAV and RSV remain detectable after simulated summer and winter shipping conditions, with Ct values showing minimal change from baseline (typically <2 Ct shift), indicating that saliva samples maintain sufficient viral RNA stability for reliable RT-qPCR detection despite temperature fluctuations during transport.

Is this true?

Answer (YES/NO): YES